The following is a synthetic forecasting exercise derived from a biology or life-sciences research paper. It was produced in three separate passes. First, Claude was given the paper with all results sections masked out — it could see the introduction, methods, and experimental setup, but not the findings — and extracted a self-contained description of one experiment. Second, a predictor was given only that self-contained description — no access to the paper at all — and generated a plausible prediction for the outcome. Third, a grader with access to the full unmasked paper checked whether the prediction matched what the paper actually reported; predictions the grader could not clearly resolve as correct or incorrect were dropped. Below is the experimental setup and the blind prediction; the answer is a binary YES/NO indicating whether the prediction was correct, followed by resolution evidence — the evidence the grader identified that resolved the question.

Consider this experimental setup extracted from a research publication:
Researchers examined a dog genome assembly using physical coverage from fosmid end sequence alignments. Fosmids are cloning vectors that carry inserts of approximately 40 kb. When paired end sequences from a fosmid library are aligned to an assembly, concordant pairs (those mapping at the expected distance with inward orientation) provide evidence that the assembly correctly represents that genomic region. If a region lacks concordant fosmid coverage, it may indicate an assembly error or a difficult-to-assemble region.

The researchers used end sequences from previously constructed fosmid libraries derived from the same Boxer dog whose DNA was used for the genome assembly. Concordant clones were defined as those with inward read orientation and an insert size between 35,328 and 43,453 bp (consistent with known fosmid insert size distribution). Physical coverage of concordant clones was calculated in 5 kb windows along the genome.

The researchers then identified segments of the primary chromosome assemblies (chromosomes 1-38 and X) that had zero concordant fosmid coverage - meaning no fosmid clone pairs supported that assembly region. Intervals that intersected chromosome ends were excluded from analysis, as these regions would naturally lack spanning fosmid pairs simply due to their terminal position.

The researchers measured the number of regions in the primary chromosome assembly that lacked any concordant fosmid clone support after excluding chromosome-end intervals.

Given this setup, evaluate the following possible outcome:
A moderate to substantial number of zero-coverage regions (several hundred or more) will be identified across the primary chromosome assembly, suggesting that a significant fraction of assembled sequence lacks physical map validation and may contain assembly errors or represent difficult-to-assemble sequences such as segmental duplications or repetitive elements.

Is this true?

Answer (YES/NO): YES